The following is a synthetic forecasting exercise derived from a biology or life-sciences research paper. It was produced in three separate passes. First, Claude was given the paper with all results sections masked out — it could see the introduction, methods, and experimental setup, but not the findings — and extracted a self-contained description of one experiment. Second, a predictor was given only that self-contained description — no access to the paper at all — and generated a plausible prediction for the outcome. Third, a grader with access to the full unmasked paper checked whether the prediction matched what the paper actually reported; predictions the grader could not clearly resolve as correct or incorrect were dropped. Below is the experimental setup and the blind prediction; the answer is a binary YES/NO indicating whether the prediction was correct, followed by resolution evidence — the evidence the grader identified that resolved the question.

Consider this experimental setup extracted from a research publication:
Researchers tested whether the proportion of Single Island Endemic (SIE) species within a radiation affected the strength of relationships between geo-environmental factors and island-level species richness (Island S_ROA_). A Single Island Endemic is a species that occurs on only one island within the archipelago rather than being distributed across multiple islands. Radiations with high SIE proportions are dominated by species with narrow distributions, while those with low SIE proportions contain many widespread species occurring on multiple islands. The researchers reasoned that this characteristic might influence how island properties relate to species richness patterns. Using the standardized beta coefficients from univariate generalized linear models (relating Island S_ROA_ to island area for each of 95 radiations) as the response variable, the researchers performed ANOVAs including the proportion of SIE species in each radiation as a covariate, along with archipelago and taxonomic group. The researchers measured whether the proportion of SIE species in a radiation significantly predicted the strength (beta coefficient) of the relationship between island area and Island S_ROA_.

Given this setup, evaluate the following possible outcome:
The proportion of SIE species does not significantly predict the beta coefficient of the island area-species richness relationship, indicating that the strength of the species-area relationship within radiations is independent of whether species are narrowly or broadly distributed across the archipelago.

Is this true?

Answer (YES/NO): NO